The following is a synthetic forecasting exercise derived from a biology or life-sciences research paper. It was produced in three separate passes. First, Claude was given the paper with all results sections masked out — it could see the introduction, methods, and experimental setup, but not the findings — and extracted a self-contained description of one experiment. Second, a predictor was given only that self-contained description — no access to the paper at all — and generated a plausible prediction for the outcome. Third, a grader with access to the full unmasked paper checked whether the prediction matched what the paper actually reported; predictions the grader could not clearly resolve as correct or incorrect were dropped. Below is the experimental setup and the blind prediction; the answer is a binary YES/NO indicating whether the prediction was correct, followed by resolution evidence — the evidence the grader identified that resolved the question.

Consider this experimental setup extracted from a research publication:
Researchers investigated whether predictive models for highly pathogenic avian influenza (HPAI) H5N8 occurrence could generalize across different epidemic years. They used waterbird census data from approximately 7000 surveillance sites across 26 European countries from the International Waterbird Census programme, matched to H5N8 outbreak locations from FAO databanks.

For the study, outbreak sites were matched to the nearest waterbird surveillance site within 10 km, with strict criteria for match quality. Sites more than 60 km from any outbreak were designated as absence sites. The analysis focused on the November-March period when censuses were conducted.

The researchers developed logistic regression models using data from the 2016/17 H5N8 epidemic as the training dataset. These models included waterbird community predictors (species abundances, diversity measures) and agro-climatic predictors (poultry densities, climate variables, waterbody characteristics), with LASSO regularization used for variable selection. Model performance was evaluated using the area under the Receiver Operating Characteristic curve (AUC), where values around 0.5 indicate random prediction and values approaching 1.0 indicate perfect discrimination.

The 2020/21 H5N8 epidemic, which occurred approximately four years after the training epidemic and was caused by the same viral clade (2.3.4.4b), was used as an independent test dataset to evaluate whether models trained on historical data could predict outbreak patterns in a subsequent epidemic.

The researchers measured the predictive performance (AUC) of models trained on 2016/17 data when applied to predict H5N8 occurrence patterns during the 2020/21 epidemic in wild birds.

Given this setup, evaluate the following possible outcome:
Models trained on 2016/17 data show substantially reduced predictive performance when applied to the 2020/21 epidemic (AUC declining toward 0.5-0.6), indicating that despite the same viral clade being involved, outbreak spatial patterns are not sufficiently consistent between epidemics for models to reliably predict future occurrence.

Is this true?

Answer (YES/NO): NO